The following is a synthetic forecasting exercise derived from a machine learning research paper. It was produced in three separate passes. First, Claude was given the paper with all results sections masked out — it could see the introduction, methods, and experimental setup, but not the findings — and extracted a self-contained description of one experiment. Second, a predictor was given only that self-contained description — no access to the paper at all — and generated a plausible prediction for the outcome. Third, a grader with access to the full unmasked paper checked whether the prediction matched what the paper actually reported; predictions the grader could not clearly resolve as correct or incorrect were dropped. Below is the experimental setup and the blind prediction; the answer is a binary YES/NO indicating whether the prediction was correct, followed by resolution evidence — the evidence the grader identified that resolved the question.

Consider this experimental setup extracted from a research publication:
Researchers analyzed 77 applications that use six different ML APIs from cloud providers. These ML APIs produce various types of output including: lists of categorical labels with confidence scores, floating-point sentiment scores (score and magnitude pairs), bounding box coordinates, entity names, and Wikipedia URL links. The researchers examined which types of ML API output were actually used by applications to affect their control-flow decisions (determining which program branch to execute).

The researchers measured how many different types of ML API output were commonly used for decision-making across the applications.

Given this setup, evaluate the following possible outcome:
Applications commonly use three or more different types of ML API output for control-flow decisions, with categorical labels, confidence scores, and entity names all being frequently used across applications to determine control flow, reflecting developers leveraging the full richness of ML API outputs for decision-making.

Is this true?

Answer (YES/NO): NO